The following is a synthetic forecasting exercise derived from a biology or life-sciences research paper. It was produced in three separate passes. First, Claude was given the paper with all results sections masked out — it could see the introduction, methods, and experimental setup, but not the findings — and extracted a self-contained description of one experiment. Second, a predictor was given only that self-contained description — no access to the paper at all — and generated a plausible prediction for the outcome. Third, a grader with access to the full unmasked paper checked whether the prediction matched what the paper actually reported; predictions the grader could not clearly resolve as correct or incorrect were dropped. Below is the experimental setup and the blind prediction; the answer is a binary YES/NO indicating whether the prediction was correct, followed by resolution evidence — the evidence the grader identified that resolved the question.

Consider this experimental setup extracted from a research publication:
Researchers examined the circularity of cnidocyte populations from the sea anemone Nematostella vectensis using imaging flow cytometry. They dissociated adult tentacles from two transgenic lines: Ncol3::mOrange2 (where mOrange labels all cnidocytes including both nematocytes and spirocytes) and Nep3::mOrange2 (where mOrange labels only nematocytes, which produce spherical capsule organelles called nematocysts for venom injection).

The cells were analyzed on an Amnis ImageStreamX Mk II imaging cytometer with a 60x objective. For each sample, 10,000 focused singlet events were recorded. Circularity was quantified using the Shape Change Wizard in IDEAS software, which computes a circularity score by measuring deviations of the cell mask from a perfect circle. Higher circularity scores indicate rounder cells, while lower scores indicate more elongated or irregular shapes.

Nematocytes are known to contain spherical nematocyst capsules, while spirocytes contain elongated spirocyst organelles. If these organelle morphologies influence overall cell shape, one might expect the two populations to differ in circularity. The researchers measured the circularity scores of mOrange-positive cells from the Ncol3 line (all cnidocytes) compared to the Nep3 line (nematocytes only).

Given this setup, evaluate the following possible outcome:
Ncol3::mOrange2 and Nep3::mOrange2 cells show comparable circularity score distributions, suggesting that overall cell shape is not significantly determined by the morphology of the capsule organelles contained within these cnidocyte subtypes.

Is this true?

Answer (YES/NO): NO